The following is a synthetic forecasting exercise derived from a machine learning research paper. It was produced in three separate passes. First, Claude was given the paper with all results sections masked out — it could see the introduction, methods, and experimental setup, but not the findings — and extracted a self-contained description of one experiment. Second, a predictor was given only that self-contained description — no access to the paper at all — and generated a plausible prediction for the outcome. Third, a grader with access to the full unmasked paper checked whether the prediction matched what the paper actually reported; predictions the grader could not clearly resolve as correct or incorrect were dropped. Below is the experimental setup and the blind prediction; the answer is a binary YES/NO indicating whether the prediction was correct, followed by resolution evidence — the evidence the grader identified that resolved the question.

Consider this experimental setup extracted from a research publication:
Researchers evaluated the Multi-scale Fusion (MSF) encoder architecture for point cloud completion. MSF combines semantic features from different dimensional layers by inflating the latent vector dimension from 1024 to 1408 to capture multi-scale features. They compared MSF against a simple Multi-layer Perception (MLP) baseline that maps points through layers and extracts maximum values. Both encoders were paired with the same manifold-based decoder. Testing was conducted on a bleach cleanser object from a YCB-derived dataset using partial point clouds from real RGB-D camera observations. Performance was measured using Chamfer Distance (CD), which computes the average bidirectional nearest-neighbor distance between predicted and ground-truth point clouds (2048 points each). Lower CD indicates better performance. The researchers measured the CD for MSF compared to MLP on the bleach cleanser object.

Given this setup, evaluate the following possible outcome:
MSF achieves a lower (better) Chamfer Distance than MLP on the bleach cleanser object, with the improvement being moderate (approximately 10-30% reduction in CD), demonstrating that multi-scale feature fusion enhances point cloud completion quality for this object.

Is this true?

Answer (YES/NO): NO